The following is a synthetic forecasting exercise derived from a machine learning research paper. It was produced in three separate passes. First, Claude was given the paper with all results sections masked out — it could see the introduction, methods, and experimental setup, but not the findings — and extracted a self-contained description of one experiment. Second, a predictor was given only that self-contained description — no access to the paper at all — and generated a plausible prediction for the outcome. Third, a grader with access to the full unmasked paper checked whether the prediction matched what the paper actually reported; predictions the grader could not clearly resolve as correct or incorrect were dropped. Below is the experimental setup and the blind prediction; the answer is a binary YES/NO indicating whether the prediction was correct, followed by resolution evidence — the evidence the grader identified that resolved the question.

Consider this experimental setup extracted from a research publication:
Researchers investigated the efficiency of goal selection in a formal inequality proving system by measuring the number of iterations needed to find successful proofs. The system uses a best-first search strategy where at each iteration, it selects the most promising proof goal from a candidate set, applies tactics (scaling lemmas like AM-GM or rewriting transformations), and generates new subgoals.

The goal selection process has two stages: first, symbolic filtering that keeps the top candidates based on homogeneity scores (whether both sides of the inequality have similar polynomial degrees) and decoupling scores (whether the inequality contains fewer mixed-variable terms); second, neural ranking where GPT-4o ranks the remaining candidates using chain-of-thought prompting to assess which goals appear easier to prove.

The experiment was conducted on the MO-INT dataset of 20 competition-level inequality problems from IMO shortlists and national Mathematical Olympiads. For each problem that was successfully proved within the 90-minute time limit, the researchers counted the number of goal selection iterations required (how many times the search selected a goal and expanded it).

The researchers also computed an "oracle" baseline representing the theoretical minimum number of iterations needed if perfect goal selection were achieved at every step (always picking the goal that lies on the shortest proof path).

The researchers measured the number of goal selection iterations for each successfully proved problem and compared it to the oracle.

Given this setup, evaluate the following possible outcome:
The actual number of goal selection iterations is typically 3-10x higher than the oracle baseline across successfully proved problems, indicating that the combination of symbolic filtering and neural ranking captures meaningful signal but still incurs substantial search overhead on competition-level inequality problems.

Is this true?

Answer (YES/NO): NO